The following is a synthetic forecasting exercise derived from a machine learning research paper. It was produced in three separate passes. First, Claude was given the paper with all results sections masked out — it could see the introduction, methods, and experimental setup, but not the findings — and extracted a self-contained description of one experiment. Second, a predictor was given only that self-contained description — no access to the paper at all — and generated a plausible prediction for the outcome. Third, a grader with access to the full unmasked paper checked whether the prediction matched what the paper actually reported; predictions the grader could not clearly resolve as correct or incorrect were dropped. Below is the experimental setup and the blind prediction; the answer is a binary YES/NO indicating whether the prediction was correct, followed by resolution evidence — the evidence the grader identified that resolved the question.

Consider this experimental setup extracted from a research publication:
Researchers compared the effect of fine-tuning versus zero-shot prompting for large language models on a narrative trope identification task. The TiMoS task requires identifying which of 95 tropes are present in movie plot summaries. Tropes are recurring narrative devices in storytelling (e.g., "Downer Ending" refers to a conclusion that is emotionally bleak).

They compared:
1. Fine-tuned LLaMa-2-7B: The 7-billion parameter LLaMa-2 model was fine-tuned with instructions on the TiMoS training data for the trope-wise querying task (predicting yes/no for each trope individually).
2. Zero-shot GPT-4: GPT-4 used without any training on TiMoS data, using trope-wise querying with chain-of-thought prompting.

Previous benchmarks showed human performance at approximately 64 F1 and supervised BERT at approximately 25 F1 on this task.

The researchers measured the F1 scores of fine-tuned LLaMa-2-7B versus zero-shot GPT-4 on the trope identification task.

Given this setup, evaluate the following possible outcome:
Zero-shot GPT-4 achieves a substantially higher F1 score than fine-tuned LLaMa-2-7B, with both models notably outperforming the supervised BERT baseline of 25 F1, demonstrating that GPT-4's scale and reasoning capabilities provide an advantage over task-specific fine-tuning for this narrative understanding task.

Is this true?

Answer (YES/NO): NO